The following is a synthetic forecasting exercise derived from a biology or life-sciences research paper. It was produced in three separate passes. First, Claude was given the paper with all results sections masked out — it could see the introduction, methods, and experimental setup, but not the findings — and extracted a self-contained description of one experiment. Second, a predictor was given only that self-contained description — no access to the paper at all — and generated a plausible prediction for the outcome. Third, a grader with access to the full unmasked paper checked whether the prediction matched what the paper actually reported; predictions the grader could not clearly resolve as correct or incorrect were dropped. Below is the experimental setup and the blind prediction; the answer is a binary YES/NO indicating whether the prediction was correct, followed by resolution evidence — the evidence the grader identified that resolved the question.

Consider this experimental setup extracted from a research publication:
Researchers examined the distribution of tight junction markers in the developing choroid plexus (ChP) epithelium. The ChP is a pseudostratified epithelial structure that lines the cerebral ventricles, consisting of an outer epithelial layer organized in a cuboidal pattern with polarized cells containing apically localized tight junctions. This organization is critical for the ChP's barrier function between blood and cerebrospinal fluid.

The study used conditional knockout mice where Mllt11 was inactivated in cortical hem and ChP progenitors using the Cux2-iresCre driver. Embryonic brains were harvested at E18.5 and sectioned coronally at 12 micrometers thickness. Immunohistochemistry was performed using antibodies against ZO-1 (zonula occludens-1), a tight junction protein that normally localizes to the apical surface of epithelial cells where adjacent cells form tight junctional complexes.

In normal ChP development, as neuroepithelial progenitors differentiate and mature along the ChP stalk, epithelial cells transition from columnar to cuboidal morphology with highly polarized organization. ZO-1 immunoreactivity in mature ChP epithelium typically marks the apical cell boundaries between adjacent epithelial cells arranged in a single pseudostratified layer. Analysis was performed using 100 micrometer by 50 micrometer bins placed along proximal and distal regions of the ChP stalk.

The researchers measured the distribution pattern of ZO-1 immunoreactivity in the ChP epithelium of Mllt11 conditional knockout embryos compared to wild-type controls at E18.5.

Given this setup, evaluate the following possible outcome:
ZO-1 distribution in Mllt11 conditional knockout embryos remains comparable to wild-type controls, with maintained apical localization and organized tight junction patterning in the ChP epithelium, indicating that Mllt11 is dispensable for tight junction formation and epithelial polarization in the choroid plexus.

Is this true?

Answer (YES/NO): NO